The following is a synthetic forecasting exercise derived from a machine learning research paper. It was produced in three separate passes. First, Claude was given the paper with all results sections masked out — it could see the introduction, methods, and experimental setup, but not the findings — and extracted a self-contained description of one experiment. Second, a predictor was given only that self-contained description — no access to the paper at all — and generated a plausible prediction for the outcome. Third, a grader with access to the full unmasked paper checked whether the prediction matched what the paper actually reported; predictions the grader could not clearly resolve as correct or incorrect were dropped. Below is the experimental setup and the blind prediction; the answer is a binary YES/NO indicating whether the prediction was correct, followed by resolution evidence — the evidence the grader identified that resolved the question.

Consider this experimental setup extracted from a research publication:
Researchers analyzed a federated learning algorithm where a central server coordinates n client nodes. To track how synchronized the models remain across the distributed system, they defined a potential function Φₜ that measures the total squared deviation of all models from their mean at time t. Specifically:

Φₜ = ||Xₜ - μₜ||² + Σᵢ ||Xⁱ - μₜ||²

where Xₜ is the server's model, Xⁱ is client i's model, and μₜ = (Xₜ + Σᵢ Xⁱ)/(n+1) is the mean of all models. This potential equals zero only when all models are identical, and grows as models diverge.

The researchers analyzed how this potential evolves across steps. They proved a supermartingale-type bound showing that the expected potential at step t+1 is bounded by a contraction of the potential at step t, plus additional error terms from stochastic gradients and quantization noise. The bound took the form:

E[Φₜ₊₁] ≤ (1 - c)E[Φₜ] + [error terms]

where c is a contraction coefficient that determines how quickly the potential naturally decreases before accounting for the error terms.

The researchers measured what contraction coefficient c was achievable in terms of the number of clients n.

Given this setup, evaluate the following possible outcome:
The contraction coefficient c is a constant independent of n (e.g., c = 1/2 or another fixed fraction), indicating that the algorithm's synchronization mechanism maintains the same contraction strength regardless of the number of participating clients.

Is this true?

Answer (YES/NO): NO